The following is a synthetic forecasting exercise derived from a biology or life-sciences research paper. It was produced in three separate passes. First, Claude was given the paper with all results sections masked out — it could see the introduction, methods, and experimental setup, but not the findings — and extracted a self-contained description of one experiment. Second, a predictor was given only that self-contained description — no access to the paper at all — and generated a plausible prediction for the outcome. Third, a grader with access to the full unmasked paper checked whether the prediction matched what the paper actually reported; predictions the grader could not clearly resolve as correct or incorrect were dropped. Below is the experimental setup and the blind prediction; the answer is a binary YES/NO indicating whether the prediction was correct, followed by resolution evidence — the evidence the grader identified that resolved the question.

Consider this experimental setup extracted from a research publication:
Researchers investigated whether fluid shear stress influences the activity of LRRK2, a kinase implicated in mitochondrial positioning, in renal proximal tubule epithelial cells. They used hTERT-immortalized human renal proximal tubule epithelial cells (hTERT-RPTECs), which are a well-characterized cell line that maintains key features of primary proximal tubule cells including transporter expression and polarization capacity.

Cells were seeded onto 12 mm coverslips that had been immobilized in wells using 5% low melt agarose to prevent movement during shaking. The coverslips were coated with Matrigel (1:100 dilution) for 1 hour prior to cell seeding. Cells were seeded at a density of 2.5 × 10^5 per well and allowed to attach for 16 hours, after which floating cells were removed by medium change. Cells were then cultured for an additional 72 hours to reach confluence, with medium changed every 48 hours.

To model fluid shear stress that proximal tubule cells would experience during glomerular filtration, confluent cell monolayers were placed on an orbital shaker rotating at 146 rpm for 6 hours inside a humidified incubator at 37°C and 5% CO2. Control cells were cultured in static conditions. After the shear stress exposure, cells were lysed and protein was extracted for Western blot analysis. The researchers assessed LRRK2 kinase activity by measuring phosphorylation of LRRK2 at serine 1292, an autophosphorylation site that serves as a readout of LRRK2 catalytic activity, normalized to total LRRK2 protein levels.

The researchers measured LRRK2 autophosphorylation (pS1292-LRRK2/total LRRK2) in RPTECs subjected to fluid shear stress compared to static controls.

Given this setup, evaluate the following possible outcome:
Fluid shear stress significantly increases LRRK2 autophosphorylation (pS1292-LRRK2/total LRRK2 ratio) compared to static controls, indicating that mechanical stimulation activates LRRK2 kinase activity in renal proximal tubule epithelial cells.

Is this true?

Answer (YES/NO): NO